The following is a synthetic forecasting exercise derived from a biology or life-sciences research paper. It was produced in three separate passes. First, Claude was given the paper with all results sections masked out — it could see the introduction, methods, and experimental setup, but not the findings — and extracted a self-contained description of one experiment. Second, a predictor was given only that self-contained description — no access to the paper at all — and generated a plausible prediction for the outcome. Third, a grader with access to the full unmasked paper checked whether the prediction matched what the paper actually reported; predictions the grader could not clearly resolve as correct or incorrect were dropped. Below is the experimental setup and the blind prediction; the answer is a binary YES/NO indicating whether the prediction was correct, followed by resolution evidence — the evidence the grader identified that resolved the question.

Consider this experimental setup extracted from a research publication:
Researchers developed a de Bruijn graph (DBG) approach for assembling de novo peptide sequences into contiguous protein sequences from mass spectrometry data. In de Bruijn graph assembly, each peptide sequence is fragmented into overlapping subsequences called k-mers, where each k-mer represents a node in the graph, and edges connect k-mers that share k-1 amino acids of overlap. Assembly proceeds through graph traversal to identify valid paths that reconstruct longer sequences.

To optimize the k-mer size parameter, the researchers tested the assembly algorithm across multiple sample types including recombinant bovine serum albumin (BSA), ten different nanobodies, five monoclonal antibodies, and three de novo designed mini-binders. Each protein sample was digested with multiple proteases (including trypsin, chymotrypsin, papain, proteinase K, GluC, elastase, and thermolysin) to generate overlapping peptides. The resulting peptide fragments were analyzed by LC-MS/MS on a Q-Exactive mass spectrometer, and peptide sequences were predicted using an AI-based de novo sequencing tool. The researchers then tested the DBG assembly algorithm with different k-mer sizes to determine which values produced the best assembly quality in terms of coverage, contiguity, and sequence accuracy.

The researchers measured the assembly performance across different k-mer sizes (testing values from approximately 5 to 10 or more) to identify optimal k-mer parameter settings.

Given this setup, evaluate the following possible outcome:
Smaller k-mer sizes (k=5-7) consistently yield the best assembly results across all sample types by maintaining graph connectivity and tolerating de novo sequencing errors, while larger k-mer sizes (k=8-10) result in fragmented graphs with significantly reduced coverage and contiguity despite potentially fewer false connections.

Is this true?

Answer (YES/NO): NO